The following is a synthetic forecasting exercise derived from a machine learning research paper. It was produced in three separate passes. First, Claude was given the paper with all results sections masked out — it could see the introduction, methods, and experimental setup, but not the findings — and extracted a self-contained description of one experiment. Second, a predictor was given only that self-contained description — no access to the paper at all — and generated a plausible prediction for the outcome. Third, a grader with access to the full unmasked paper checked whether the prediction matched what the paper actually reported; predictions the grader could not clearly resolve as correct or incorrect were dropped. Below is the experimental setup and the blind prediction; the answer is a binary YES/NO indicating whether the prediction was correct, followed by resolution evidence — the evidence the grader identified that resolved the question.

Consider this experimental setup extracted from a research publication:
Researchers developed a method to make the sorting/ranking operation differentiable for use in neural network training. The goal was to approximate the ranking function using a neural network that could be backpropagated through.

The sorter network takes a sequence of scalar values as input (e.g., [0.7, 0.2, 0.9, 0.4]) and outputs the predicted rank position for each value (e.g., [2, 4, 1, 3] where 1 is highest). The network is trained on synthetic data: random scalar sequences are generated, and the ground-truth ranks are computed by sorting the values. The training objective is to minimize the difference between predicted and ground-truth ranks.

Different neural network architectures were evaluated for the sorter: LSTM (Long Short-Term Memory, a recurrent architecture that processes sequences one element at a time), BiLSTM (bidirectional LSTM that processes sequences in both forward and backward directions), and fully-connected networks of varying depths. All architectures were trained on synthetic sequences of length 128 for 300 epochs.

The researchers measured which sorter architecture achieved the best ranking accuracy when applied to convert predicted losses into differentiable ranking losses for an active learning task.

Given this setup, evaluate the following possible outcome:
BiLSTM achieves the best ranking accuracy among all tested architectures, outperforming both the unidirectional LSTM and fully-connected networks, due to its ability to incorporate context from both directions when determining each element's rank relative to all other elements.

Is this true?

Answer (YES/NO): NO